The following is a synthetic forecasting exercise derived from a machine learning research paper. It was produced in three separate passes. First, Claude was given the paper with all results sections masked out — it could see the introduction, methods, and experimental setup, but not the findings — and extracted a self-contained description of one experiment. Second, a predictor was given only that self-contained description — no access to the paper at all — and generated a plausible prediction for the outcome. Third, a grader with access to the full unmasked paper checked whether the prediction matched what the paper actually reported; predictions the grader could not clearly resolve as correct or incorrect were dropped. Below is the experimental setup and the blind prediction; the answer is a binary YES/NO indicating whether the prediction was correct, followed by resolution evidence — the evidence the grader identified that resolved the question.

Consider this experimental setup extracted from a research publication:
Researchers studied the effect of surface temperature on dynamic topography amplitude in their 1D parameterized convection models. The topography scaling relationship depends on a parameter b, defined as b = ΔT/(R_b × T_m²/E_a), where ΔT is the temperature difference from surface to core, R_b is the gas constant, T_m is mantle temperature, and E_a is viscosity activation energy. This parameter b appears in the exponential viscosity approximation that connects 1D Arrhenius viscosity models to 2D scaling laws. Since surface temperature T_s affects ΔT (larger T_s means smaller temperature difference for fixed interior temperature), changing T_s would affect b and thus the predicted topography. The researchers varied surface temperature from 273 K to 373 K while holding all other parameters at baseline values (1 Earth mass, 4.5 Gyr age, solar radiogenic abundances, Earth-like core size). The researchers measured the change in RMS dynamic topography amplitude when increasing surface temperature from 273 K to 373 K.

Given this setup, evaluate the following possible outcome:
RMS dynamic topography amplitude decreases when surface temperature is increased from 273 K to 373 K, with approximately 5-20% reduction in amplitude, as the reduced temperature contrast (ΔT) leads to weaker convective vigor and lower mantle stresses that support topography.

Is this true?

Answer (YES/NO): NO